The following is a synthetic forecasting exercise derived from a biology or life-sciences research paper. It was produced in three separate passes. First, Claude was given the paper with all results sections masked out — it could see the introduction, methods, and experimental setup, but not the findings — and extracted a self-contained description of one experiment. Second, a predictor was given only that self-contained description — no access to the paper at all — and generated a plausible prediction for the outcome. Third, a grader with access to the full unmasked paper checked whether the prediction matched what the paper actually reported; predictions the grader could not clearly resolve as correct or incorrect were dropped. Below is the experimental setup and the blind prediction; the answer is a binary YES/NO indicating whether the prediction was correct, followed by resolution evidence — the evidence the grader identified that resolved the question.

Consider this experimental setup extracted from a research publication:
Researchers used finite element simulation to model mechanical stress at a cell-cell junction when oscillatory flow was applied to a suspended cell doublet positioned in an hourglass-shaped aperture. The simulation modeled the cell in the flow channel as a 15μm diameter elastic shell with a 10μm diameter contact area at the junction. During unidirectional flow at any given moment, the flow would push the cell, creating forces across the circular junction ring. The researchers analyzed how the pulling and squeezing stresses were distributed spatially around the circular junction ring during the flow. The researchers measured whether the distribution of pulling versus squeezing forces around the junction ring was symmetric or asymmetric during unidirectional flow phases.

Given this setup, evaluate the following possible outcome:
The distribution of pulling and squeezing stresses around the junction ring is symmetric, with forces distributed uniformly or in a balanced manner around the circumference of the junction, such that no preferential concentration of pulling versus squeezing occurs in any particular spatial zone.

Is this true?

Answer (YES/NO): NO